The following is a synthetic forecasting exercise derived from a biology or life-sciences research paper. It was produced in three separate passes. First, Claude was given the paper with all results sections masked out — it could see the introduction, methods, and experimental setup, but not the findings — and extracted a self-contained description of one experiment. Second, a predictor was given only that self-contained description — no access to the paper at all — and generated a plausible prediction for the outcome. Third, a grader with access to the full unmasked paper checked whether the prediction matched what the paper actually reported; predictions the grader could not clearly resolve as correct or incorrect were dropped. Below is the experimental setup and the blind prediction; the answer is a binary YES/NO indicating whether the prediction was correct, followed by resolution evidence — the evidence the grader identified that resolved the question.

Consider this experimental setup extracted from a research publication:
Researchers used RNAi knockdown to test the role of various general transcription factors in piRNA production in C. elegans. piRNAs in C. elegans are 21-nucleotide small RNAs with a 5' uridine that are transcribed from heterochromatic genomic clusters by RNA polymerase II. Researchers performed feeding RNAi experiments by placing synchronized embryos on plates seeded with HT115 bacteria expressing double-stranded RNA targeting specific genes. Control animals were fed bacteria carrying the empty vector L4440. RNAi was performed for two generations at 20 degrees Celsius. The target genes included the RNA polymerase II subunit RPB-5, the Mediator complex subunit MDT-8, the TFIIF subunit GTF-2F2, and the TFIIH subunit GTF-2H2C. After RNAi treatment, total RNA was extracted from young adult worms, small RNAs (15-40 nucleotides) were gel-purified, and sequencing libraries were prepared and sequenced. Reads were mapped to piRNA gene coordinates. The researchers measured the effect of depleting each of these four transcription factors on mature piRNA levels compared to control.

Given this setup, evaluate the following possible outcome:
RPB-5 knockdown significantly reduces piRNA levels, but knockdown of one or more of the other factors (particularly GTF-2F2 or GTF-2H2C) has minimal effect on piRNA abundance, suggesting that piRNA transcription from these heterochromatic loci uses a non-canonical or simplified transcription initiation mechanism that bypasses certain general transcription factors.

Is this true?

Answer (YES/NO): NO